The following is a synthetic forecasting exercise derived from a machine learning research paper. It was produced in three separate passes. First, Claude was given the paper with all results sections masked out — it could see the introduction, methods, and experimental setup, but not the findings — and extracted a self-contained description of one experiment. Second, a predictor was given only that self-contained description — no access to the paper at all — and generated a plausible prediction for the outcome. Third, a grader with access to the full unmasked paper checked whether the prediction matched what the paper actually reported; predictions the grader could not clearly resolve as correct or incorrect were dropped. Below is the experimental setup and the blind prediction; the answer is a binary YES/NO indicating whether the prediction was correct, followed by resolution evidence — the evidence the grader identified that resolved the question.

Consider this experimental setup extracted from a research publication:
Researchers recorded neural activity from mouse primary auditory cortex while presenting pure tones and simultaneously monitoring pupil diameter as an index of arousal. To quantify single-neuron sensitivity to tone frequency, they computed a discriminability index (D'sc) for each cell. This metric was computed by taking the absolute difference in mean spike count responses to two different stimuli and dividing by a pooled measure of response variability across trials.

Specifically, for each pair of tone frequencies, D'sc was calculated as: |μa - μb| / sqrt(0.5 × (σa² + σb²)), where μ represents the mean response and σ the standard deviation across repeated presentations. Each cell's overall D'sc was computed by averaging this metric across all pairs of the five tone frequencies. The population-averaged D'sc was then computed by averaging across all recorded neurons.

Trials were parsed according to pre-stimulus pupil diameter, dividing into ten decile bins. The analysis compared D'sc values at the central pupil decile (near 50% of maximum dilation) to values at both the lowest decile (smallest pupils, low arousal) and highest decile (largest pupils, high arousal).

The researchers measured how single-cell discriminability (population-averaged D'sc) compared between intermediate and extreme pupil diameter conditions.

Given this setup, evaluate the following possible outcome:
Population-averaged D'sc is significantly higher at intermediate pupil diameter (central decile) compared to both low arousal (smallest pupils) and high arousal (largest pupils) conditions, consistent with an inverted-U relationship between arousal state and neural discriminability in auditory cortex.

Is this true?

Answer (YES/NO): YES